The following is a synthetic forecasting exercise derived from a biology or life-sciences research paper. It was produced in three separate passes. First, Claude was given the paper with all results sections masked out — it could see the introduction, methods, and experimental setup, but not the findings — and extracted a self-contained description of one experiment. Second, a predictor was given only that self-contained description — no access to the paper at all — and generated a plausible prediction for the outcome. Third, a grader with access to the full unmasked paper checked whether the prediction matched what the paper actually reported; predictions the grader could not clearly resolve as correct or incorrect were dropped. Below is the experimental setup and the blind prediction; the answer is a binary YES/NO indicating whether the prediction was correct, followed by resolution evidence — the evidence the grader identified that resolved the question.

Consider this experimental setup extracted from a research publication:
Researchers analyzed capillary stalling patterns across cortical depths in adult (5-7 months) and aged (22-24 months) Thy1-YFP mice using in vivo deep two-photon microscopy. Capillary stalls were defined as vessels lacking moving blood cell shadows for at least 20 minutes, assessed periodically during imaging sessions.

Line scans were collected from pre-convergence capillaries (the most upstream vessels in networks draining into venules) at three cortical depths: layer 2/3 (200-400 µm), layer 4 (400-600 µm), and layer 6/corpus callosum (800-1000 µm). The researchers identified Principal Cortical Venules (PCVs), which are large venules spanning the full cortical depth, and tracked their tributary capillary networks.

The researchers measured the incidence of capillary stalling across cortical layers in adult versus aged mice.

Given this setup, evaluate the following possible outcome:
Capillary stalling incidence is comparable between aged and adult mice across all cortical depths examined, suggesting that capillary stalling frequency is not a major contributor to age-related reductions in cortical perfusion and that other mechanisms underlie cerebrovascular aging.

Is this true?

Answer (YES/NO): NO